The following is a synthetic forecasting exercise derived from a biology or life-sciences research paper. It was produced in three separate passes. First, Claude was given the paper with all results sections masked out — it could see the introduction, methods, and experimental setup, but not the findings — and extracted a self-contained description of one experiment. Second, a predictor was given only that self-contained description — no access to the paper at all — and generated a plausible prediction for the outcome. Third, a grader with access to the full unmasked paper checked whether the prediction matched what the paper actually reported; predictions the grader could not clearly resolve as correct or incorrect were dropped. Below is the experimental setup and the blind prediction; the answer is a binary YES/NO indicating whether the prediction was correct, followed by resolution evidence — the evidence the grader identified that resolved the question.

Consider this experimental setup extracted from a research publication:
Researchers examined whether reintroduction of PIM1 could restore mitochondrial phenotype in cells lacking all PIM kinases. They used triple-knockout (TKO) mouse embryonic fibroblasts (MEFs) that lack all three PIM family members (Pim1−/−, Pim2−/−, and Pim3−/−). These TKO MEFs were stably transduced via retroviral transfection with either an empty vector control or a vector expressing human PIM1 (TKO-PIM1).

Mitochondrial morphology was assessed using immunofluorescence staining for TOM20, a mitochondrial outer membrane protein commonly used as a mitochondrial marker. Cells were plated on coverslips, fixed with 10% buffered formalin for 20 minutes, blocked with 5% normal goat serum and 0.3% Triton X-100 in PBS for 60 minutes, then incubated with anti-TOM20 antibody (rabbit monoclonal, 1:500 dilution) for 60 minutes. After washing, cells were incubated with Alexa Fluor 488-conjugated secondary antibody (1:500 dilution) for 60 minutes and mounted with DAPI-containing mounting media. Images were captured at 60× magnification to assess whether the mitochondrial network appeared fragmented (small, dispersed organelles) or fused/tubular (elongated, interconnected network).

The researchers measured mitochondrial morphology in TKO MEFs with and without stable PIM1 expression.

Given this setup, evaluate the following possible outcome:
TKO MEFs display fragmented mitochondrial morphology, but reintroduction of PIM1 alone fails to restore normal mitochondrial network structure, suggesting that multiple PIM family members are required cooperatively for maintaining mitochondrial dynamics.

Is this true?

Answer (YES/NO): NO